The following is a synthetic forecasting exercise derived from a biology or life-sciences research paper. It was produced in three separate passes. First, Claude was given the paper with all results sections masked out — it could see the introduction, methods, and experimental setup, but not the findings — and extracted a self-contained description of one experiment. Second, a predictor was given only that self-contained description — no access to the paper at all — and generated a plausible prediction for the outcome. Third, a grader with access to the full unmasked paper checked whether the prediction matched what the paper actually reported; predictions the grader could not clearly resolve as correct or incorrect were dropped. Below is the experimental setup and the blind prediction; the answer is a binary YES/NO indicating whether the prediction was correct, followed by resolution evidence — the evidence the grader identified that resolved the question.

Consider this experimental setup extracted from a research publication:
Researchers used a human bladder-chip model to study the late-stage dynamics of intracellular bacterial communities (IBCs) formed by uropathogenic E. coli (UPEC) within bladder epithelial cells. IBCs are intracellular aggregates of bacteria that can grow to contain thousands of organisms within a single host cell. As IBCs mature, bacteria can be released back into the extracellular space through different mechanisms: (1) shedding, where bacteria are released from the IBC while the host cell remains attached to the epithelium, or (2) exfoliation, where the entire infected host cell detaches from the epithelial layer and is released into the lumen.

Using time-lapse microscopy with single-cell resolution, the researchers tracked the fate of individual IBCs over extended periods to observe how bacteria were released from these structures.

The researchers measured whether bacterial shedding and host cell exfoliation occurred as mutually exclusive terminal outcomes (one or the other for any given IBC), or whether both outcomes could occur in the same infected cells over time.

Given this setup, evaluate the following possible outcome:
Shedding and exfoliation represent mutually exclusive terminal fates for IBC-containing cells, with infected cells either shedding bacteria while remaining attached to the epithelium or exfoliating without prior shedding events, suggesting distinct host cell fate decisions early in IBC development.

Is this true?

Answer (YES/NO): NO